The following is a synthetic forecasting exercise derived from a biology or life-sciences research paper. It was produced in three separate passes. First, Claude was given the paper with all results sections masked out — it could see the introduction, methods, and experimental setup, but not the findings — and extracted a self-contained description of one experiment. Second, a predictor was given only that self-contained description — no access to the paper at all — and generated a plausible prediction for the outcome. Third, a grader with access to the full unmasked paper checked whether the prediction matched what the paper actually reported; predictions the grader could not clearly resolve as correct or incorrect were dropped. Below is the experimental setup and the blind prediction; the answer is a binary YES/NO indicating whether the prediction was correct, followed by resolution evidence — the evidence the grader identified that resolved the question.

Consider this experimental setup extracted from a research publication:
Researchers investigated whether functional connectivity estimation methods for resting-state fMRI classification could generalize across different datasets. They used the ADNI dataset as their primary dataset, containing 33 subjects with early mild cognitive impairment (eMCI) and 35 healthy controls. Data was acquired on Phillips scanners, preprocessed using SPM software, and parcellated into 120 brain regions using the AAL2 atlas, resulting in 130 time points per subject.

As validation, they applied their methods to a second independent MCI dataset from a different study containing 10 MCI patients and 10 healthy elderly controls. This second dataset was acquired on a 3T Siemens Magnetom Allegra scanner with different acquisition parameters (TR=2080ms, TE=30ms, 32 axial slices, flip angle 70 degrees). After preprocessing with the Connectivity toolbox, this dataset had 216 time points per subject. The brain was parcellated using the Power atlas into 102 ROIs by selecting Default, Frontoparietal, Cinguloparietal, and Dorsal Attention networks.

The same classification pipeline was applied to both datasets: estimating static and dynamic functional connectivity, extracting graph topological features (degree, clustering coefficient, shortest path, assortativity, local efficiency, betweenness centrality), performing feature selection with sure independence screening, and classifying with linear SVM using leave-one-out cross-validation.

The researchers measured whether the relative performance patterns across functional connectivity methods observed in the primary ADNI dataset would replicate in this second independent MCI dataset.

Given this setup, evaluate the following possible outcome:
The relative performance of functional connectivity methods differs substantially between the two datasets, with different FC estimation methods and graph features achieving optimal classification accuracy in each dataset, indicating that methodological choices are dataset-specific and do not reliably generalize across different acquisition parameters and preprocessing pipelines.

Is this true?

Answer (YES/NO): NO